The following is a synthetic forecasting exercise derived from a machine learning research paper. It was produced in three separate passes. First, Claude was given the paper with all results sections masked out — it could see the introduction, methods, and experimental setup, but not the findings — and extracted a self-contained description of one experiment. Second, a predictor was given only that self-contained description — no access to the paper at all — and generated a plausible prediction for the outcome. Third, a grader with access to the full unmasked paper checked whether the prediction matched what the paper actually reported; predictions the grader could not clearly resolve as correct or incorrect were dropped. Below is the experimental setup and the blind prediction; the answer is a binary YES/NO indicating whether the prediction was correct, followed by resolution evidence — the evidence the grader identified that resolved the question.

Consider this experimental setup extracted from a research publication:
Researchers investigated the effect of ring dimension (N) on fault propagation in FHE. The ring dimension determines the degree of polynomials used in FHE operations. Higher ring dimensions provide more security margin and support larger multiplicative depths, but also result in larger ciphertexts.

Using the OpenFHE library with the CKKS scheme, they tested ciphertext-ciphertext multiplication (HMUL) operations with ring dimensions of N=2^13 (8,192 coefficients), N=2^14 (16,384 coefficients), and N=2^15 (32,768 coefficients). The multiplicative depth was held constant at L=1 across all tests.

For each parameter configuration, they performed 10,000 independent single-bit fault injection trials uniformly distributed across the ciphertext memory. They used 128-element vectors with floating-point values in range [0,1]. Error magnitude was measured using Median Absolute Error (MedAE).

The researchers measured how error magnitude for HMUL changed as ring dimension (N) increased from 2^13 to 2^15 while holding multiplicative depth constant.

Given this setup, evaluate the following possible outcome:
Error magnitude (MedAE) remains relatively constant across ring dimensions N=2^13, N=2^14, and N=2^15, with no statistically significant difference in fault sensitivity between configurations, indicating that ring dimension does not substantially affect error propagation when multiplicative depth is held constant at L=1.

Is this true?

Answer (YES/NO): NO